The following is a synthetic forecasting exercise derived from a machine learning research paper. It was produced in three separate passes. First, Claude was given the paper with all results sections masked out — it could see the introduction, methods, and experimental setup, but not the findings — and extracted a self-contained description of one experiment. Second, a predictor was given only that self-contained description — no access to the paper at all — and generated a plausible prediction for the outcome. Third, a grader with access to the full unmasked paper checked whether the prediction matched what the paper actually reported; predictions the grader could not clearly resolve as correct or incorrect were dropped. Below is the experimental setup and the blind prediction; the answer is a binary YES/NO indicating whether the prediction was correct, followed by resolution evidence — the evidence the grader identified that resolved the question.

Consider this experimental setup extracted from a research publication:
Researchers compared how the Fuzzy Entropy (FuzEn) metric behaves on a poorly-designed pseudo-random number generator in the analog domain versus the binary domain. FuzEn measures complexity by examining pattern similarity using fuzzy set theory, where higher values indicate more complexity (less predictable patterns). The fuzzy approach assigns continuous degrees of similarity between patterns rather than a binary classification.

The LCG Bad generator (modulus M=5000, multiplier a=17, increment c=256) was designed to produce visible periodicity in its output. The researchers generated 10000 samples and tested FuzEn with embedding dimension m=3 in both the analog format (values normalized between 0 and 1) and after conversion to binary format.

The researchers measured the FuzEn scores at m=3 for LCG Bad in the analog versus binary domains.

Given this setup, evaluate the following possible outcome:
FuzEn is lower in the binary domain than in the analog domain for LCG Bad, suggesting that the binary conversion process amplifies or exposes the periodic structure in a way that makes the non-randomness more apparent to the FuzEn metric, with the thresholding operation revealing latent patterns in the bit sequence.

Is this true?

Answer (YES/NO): NO